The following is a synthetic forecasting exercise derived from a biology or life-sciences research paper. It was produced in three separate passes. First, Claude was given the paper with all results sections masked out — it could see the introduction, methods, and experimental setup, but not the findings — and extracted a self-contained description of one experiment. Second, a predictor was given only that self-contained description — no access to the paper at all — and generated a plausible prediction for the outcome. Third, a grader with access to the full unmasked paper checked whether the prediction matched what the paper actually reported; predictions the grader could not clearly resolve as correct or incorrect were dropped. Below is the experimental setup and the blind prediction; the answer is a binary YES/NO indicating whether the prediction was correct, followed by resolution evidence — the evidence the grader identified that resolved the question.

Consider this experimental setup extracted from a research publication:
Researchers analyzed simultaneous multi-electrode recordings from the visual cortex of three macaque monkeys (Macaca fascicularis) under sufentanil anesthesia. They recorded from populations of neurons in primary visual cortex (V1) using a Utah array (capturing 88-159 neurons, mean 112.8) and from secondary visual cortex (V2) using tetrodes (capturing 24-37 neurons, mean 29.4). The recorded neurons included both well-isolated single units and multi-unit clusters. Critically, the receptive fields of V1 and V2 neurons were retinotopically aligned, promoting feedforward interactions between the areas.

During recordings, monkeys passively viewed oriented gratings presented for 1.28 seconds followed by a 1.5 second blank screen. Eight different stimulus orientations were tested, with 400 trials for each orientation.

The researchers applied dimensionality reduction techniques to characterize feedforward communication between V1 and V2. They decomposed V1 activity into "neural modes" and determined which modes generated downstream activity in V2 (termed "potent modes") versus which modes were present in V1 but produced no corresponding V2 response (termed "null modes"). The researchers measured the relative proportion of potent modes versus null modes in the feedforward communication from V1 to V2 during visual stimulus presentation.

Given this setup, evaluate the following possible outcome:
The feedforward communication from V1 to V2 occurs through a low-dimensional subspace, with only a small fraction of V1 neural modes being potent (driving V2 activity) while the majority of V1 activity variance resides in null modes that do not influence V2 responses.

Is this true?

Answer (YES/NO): YES